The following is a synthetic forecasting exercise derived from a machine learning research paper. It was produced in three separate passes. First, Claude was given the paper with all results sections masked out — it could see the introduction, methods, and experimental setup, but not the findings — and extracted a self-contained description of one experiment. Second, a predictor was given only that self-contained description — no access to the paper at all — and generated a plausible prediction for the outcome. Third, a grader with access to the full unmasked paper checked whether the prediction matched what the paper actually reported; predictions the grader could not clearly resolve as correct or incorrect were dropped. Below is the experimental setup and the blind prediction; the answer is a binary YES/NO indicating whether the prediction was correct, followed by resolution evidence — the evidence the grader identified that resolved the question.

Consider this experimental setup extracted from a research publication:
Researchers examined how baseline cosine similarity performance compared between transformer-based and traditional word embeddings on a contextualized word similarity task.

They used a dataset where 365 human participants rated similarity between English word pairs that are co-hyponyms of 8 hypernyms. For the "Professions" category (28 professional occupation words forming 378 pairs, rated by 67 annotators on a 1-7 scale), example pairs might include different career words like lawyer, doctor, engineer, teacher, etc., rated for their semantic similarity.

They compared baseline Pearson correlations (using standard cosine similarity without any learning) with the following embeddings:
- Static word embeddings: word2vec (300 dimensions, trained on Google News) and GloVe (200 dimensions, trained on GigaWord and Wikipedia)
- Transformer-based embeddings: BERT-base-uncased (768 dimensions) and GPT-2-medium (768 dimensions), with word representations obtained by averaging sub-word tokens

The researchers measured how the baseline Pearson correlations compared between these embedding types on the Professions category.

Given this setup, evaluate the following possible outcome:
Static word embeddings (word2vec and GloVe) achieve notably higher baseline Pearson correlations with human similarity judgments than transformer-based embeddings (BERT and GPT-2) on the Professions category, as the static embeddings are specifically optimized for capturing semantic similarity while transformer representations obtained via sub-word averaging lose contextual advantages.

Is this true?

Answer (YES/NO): NO